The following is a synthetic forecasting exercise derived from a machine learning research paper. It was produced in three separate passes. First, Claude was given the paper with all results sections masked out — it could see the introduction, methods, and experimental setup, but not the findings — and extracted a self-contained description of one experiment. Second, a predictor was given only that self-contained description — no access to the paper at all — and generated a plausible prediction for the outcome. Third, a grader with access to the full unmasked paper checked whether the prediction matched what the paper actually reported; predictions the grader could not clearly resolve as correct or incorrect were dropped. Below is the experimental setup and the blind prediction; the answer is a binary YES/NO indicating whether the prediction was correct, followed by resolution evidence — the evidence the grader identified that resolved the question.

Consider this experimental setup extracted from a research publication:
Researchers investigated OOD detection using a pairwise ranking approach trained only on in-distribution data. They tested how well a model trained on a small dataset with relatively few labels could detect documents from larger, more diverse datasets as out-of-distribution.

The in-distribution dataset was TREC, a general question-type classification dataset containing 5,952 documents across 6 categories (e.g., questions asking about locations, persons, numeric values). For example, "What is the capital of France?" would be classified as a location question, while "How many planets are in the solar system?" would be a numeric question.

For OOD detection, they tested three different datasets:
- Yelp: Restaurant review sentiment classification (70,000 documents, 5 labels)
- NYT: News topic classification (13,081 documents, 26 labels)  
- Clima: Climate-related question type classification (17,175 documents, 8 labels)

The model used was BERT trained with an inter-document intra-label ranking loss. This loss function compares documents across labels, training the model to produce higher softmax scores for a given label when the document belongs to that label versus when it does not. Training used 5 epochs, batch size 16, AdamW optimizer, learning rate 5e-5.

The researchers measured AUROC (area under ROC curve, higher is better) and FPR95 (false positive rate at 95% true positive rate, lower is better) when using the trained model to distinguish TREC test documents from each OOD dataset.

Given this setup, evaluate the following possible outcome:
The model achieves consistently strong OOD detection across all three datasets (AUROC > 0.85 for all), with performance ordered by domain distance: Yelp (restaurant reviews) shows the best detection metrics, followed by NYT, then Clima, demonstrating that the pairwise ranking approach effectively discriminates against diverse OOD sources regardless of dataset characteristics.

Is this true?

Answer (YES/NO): NO